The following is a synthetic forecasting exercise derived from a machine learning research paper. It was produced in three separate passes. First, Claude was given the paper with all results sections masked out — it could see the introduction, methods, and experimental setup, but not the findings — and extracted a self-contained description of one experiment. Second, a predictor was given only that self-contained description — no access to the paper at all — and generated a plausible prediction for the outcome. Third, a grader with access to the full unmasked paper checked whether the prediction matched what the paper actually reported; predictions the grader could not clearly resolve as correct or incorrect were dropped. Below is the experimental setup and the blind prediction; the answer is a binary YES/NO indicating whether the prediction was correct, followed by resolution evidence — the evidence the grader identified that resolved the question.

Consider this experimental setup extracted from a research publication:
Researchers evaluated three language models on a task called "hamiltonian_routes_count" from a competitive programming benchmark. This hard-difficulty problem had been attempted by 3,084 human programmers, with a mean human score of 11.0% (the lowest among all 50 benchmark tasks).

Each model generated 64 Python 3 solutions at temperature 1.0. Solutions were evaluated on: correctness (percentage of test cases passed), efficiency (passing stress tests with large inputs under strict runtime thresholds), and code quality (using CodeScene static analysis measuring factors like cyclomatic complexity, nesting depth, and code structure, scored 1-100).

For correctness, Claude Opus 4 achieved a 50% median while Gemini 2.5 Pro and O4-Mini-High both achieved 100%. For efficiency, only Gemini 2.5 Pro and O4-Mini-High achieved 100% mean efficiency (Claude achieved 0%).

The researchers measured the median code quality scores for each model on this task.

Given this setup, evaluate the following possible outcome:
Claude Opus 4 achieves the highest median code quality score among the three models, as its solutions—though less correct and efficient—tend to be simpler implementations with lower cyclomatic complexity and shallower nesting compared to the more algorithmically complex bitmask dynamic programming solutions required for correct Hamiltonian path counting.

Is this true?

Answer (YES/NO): YES